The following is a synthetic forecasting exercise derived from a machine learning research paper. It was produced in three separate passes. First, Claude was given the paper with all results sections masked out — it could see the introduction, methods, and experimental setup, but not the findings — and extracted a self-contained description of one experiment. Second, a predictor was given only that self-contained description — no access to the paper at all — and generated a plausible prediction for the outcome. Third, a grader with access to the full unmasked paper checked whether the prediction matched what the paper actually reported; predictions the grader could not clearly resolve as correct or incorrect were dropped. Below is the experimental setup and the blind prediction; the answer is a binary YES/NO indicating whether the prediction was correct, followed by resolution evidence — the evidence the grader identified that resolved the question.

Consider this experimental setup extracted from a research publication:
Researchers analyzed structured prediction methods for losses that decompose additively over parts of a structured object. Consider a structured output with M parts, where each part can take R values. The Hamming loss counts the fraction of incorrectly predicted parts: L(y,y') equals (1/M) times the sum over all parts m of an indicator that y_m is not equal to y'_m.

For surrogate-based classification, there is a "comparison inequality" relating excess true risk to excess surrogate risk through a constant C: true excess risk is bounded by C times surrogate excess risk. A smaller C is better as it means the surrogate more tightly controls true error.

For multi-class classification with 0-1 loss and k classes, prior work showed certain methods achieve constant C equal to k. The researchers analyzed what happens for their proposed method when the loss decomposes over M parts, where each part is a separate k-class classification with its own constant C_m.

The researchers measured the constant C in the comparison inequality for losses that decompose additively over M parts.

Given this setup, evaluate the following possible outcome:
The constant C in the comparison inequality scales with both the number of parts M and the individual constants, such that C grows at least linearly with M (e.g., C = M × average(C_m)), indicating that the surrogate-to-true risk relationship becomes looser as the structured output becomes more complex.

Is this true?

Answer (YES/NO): NO